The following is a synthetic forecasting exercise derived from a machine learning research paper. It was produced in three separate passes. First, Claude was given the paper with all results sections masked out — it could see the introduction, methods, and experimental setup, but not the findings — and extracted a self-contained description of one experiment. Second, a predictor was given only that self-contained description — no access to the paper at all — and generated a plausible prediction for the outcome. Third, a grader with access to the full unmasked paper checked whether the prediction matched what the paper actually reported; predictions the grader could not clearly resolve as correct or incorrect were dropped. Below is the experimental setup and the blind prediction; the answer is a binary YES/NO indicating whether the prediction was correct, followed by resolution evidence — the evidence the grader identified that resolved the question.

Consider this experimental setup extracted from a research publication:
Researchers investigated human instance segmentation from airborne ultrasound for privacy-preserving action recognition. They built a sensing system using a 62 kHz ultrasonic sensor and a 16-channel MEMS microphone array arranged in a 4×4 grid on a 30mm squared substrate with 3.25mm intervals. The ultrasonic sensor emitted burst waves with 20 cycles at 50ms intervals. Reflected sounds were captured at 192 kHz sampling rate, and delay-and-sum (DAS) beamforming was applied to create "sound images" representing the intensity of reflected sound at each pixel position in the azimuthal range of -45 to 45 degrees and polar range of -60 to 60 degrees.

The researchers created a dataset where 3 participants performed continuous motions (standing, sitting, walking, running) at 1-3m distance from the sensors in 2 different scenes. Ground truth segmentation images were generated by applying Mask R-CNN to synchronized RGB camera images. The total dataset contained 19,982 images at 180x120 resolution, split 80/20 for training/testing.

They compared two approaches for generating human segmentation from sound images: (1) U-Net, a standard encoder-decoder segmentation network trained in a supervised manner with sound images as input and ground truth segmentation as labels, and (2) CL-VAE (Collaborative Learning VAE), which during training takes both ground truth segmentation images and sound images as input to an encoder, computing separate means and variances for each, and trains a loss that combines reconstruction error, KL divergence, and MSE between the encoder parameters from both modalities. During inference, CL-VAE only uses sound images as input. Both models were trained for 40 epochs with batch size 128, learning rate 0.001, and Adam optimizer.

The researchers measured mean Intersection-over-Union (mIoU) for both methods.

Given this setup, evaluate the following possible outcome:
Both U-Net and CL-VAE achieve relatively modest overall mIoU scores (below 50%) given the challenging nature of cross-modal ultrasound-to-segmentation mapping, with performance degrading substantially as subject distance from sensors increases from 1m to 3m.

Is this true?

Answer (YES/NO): NO